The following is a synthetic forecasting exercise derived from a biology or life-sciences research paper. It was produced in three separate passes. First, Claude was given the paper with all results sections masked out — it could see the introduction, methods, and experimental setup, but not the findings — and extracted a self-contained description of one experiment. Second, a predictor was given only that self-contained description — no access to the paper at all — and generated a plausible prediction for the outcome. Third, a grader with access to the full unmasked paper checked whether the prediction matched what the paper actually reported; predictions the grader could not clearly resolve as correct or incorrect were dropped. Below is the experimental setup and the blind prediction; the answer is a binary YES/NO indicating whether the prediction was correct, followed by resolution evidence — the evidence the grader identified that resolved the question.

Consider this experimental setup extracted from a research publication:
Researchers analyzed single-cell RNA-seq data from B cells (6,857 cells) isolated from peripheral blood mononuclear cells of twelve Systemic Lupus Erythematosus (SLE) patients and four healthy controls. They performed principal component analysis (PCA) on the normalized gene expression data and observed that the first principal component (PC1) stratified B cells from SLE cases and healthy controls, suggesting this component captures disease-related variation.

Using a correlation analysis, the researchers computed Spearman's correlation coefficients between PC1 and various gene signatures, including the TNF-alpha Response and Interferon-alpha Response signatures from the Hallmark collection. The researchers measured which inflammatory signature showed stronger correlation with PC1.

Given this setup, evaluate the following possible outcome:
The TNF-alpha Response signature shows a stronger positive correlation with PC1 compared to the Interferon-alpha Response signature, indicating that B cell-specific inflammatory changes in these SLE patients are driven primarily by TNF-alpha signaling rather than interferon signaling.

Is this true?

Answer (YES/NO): YES